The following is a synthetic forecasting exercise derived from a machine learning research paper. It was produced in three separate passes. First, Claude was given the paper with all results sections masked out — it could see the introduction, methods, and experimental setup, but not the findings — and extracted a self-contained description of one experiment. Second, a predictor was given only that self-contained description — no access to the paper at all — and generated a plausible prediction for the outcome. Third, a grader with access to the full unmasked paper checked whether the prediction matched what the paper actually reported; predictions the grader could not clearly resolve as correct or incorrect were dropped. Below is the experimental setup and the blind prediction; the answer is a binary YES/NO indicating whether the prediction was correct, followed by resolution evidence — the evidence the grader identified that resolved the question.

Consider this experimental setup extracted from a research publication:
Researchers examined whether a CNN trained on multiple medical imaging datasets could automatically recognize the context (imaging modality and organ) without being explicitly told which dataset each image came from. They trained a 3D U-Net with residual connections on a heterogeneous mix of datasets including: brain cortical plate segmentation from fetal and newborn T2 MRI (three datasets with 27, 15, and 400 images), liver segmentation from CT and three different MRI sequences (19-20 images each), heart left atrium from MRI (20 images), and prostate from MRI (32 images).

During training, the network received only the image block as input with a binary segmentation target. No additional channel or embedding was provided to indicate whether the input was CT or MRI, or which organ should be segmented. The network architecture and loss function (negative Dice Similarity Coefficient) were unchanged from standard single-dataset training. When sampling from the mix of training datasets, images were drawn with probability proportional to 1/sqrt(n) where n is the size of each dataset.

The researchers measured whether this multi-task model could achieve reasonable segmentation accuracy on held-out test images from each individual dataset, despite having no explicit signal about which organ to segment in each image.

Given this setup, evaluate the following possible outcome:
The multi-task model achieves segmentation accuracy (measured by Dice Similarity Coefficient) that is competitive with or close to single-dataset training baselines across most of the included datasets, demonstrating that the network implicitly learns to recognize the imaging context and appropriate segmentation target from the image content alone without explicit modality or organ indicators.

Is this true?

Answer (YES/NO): YES